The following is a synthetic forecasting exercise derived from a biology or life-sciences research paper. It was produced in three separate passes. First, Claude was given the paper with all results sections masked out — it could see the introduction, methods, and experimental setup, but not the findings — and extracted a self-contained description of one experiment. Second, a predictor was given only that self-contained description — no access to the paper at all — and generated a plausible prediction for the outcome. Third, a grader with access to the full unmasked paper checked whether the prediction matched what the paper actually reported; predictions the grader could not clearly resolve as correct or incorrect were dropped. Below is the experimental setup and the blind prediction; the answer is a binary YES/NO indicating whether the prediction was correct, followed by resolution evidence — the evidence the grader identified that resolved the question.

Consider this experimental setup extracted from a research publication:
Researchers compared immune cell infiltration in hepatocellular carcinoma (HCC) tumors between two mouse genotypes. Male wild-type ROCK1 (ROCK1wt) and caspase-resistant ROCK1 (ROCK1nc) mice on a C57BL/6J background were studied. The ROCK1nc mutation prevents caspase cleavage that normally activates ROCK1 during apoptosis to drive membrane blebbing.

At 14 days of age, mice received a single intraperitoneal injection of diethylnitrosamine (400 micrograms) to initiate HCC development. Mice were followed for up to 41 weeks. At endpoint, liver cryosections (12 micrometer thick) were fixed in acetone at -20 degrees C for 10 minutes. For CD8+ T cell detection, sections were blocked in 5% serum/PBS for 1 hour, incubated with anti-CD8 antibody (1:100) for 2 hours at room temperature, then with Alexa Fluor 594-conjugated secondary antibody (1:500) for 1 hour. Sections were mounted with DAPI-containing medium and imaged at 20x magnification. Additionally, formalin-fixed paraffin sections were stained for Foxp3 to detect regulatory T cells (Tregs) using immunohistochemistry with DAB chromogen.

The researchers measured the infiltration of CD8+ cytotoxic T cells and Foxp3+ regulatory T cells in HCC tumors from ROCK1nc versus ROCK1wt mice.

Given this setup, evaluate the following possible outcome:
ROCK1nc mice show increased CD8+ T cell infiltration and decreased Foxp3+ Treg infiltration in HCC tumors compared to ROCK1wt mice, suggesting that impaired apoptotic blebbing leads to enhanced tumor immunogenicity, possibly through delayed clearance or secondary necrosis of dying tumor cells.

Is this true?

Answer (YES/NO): NO